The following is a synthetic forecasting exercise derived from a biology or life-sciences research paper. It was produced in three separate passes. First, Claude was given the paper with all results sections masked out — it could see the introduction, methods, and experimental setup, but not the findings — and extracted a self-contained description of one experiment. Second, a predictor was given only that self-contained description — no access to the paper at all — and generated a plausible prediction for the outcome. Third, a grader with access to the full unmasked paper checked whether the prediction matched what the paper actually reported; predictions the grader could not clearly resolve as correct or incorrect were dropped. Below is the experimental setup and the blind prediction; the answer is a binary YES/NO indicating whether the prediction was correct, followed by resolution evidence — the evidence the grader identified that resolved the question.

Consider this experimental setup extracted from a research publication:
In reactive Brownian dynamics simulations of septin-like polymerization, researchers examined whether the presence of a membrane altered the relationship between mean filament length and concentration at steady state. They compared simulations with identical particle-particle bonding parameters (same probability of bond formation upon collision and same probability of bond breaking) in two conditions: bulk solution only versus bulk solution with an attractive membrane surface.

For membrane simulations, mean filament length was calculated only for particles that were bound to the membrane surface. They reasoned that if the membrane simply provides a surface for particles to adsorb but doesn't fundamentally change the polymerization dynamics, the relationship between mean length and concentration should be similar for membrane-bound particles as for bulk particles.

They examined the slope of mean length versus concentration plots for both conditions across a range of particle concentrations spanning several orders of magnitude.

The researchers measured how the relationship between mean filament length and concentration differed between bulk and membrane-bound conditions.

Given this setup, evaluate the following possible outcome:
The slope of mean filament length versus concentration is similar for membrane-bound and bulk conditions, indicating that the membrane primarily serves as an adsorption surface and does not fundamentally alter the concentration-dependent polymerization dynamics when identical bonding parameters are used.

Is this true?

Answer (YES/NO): YES